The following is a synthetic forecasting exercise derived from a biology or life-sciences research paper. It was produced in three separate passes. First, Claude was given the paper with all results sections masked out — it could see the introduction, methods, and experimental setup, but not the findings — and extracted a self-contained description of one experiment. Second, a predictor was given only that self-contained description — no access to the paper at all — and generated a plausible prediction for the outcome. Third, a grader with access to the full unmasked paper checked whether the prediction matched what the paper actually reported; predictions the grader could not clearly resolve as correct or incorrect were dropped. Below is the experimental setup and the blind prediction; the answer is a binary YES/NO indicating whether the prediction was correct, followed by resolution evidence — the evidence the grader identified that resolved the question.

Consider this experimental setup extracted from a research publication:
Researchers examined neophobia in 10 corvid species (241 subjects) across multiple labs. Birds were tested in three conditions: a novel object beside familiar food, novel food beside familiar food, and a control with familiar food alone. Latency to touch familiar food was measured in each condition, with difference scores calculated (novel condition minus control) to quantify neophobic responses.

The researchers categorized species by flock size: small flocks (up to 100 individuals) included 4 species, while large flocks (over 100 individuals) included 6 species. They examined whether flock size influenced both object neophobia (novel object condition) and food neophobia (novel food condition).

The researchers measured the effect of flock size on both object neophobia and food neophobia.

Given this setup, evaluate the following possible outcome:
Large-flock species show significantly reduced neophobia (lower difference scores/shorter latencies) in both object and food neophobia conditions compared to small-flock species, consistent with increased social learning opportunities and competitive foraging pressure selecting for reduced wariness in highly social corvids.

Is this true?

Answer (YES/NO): NO